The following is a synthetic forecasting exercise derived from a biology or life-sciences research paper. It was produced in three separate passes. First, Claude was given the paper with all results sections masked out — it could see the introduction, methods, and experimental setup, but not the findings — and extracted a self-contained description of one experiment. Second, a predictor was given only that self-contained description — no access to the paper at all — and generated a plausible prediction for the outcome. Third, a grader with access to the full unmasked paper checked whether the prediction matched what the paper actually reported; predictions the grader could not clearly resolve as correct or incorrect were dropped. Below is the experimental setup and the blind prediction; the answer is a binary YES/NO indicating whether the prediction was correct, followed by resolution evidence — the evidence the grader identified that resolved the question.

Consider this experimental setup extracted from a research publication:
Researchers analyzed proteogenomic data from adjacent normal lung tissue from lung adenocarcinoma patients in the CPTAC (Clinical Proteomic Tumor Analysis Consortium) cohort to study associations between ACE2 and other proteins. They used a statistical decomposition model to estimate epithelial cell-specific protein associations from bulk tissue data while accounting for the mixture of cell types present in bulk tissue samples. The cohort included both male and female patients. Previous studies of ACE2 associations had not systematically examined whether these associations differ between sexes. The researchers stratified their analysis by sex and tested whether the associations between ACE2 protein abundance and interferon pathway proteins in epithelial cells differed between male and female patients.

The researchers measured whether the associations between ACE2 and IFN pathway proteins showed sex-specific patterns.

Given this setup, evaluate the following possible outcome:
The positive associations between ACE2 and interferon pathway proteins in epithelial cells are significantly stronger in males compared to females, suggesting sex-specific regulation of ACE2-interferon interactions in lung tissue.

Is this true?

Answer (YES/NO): NO